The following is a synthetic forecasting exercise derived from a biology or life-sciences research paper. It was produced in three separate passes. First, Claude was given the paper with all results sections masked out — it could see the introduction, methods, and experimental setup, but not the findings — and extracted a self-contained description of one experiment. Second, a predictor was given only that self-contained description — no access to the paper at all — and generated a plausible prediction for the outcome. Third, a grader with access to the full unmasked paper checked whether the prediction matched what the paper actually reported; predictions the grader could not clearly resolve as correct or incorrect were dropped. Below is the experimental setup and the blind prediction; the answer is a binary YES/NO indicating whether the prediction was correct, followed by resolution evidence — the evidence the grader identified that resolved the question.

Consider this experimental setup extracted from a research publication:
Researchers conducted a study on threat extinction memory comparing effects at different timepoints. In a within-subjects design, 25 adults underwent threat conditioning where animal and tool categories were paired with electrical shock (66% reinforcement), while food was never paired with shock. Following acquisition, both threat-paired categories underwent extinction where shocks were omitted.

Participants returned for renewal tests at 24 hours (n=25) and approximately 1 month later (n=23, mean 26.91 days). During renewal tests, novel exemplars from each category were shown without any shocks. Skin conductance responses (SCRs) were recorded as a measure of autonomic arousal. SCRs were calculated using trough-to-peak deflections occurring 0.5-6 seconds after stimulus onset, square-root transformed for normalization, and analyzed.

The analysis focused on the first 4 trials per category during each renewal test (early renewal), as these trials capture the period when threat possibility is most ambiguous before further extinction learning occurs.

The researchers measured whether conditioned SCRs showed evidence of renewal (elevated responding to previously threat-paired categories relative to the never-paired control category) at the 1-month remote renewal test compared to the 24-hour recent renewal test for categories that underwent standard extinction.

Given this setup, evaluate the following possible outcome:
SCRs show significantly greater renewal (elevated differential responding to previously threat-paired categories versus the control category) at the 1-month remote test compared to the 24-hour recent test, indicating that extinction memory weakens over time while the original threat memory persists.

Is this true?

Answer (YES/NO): NO